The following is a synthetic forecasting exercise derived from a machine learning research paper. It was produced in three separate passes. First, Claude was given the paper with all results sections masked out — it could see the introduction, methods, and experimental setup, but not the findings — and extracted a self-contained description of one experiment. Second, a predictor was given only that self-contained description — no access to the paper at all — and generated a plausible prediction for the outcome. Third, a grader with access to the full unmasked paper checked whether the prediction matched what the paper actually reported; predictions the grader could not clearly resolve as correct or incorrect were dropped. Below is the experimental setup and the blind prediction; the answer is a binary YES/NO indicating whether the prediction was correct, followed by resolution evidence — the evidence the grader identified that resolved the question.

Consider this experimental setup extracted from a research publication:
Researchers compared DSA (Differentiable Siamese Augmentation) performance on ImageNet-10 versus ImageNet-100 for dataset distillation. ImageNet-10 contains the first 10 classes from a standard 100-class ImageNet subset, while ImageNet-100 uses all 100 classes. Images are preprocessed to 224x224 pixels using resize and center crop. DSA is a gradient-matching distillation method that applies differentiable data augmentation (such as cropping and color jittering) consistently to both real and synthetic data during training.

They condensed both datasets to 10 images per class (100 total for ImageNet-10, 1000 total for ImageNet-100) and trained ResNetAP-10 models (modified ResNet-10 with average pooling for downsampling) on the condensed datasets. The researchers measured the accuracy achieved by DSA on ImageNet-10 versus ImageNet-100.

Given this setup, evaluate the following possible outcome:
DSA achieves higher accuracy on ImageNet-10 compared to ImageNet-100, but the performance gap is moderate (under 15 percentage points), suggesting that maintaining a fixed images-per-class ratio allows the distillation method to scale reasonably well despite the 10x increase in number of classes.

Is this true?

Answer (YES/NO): NO